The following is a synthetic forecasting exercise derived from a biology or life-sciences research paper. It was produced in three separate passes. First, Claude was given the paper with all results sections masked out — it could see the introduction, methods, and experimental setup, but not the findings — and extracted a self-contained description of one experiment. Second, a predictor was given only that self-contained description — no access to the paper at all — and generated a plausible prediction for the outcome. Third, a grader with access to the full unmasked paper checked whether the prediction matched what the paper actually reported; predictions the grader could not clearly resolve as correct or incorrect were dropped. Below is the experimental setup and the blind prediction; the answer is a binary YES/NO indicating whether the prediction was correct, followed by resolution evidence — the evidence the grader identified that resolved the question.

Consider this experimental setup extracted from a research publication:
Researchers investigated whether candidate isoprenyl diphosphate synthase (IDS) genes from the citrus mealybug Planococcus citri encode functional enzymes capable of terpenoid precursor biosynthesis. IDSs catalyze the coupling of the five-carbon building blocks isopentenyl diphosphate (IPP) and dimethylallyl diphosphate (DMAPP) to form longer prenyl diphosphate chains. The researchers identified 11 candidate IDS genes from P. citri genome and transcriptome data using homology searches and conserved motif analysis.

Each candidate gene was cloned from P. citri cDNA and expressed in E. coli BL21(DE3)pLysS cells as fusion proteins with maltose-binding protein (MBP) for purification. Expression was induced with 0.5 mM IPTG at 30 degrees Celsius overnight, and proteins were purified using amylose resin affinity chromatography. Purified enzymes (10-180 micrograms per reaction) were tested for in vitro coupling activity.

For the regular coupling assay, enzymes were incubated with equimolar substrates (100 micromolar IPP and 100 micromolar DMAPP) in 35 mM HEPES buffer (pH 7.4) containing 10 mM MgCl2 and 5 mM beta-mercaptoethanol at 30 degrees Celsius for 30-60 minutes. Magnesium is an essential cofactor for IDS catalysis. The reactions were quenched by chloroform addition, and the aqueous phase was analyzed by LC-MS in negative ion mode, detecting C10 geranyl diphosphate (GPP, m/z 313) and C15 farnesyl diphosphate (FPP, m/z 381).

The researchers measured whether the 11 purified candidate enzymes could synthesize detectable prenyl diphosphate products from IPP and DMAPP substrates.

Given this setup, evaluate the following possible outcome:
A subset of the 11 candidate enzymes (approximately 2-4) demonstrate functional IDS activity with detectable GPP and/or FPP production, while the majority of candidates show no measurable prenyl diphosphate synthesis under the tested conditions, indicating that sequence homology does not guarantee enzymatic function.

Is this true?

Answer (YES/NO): NO